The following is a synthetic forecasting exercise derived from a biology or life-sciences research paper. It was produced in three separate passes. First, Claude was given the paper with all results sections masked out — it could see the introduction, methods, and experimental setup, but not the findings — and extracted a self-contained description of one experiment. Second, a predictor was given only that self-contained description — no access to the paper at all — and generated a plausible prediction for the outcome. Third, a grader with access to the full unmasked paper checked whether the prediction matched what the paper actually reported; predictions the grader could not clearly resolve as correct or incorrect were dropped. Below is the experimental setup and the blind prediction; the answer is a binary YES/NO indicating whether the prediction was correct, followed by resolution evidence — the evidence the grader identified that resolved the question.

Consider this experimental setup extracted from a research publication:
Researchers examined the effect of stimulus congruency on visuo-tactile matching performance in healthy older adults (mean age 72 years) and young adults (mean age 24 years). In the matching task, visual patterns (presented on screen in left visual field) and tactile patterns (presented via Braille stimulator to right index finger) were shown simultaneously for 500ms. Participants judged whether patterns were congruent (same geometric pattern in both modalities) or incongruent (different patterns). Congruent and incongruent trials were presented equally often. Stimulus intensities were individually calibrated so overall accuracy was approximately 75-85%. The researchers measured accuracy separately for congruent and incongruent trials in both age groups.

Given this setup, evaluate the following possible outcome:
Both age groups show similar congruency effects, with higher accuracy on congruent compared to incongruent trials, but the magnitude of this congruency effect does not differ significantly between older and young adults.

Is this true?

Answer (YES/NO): YES